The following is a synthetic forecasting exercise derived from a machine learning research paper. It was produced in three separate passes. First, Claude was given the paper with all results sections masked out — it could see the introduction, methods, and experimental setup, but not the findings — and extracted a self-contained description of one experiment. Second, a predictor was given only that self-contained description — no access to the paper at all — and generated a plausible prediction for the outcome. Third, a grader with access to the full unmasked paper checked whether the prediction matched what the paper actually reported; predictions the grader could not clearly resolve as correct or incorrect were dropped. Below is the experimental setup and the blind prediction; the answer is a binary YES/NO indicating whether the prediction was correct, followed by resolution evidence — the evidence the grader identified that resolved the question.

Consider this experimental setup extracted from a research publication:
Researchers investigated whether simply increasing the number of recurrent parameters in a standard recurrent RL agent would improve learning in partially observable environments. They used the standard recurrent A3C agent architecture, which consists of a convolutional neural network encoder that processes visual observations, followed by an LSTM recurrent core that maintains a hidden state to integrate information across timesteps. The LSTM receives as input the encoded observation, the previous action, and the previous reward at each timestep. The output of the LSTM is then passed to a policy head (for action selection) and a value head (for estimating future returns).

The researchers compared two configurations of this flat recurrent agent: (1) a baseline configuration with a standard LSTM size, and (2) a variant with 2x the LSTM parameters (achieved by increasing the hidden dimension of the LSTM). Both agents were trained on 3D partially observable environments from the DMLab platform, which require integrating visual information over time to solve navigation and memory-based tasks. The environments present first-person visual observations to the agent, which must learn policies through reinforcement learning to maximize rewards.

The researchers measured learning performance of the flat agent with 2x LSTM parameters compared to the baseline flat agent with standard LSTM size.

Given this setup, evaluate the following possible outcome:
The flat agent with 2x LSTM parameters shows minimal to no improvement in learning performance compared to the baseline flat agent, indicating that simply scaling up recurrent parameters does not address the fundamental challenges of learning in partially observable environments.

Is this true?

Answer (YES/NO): YES